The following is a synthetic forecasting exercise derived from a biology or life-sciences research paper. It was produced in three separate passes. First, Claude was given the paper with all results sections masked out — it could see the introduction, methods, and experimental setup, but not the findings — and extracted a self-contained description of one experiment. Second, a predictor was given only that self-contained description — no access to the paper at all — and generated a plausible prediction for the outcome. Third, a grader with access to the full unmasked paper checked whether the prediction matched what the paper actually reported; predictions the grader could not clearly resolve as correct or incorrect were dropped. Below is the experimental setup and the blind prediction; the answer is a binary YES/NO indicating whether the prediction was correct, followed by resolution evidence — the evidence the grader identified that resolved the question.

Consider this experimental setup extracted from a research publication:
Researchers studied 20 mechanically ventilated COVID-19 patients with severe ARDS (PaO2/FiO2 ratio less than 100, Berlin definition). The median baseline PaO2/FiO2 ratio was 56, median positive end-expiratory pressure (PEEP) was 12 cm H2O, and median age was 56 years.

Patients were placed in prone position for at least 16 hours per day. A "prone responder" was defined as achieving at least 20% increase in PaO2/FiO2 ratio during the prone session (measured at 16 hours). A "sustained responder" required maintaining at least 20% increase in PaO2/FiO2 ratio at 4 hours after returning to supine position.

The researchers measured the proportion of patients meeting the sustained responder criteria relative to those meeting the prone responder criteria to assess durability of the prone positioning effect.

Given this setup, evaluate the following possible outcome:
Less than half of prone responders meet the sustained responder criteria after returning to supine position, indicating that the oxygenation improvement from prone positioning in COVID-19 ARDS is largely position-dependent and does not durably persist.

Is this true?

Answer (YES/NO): NO